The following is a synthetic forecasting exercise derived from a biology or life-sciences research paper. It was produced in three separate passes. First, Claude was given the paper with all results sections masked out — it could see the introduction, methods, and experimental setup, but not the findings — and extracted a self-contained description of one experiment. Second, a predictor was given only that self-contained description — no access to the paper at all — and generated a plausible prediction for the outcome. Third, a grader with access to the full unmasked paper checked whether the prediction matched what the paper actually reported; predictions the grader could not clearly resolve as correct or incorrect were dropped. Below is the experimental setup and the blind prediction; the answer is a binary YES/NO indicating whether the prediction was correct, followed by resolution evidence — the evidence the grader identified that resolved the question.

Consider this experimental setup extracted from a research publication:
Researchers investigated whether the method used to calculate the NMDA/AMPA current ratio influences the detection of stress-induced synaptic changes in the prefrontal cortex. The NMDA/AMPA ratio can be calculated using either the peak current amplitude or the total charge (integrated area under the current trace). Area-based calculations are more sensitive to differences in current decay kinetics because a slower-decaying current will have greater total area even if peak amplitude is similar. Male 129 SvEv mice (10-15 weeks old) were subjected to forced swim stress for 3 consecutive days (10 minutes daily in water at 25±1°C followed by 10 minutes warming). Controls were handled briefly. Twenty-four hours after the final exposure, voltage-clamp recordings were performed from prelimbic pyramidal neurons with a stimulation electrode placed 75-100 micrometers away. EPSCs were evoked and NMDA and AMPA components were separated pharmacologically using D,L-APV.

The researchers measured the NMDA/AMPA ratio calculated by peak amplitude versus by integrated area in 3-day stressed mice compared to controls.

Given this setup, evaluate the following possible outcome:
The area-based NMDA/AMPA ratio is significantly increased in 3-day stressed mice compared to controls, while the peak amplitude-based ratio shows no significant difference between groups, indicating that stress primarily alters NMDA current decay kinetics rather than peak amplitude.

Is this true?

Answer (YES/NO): YES